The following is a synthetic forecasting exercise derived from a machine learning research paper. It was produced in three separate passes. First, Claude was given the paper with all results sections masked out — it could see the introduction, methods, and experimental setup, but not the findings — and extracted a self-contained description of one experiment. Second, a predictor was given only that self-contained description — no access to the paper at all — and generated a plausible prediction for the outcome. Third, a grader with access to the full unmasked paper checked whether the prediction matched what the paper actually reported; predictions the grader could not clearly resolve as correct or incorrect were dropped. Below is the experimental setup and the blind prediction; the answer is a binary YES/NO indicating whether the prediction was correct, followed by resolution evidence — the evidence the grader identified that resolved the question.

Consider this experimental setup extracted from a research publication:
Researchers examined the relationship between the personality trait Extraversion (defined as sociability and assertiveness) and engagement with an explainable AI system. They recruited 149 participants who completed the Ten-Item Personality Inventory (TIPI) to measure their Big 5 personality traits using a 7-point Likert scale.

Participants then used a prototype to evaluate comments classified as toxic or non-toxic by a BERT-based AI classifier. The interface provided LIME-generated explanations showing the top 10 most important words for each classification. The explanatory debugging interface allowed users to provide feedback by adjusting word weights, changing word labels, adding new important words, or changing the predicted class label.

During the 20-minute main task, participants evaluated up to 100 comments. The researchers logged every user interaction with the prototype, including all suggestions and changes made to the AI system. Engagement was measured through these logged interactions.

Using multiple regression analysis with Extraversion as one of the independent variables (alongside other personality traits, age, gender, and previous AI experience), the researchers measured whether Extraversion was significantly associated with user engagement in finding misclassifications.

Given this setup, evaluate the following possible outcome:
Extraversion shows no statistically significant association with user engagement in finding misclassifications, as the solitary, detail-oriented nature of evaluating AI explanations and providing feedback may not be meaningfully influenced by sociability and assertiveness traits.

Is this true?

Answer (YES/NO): YES